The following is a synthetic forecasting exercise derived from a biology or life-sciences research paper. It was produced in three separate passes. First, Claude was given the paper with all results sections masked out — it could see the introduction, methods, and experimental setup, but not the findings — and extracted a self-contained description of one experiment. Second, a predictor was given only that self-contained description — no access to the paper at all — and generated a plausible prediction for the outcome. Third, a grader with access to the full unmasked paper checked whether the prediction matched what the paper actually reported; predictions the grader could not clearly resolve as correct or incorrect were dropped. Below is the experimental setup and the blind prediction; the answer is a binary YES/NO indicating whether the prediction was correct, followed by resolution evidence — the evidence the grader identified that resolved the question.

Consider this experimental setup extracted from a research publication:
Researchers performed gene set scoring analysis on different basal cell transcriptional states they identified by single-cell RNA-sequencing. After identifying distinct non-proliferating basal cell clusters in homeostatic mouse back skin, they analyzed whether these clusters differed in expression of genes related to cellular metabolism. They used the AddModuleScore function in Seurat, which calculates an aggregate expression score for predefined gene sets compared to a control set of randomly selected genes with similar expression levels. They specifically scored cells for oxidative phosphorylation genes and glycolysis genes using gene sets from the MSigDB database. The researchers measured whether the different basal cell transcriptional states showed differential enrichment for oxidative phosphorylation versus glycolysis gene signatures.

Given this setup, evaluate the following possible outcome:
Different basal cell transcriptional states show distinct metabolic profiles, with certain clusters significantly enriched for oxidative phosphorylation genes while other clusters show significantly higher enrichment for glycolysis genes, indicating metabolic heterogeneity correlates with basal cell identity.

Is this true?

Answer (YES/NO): YES